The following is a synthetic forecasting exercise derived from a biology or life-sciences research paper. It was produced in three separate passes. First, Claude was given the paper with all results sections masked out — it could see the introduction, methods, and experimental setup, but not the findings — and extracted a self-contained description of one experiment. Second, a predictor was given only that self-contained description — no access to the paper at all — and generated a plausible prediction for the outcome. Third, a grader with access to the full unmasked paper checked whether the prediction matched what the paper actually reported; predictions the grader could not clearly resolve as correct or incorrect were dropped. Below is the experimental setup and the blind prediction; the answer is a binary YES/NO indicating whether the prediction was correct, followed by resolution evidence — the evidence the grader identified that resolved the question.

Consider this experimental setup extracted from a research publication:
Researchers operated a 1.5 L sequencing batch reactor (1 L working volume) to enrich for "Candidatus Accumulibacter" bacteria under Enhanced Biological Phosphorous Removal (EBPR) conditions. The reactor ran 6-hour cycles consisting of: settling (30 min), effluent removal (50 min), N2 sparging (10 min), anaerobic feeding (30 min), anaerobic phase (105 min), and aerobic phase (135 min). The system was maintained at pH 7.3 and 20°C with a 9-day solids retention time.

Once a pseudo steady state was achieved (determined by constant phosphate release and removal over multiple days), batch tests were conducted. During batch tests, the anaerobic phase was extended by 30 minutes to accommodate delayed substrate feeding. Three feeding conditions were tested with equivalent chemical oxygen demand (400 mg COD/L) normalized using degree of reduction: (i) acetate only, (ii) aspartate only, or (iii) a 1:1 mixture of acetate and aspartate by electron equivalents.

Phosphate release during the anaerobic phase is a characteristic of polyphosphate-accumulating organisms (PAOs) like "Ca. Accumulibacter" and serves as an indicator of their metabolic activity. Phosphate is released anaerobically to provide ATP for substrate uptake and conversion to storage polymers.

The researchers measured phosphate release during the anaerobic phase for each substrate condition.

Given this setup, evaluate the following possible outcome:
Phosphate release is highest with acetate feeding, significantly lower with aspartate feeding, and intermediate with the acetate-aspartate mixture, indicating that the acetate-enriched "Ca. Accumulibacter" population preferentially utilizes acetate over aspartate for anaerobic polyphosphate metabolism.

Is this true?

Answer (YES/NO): NO